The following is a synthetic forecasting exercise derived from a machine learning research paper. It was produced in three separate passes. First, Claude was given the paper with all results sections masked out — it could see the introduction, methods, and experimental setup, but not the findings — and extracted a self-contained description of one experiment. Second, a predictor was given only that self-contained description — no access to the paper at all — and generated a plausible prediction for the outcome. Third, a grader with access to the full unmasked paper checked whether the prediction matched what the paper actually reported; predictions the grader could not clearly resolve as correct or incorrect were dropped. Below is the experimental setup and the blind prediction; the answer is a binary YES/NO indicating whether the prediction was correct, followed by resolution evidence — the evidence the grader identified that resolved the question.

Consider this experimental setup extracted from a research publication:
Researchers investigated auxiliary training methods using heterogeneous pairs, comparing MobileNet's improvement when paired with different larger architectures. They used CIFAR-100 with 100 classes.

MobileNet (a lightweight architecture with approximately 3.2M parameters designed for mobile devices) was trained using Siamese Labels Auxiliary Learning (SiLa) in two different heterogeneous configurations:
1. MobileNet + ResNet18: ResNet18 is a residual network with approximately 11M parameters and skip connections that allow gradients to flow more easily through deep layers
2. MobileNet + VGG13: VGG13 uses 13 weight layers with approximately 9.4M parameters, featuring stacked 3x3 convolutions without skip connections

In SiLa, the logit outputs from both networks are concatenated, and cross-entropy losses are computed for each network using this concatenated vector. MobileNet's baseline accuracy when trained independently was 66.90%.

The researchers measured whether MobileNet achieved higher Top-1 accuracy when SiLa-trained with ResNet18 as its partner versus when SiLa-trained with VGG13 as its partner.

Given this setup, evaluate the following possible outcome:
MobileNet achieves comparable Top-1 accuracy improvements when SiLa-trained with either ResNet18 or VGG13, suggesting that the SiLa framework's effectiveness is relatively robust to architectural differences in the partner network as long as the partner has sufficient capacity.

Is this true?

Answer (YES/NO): YES